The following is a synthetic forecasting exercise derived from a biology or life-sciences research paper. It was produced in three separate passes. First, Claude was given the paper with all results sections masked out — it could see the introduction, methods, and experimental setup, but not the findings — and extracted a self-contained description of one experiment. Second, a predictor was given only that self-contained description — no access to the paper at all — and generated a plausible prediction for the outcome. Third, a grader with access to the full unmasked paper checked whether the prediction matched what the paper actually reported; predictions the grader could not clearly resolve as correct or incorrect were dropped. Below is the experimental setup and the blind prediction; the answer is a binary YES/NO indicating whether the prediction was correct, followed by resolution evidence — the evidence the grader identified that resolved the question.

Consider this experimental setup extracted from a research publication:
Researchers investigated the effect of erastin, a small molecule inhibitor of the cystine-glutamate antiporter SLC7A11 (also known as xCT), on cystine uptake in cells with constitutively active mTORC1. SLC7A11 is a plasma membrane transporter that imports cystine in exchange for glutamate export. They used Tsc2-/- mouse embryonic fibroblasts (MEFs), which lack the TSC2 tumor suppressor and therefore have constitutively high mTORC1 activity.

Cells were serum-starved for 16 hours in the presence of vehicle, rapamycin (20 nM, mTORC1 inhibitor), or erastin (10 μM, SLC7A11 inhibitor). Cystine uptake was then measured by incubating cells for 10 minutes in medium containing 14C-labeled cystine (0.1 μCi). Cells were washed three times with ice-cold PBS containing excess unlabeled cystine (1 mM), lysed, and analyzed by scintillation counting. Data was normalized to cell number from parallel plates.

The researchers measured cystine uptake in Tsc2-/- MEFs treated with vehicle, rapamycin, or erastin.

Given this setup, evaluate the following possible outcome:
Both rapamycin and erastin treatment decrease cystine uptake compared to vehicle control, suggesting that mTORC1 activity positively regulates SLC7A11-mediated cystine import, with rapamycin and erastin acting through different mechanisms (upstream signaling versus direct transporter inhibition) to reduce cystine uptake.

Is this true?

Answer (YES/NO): YES